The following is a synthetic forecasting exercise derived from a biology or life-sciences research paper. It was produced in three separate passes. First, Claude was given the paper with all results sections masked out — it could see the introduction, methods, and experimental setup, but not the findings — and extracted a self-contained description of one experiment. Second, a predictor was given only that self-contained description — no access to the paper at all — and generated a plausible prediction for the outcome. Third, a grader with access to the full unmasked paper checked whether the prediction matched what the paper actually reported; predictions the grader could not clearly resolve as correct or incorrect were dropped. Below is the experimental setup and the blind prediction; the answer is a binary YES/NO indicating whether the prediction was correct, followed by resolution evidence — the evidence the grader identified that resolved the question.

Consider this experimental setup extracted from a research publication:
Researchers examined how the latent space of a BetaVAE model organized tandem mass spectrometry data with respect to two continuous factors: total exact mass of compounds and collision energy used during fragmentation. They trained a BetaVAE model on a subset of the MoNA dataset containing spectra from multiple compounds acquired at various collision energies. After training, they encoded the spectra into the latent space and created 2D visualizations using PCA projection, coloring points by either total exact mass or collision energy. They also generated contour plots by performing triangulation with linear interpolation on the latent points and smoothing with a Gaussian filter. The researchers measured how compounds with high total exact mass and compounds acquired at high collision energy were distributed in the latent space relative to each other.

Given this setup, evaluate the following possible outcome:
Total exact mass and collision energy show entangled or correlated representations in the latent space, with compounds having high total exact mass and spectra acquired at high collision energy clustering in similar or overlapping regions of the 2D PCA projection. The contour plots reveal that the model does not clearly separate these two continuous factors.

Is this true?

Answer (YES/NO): NO